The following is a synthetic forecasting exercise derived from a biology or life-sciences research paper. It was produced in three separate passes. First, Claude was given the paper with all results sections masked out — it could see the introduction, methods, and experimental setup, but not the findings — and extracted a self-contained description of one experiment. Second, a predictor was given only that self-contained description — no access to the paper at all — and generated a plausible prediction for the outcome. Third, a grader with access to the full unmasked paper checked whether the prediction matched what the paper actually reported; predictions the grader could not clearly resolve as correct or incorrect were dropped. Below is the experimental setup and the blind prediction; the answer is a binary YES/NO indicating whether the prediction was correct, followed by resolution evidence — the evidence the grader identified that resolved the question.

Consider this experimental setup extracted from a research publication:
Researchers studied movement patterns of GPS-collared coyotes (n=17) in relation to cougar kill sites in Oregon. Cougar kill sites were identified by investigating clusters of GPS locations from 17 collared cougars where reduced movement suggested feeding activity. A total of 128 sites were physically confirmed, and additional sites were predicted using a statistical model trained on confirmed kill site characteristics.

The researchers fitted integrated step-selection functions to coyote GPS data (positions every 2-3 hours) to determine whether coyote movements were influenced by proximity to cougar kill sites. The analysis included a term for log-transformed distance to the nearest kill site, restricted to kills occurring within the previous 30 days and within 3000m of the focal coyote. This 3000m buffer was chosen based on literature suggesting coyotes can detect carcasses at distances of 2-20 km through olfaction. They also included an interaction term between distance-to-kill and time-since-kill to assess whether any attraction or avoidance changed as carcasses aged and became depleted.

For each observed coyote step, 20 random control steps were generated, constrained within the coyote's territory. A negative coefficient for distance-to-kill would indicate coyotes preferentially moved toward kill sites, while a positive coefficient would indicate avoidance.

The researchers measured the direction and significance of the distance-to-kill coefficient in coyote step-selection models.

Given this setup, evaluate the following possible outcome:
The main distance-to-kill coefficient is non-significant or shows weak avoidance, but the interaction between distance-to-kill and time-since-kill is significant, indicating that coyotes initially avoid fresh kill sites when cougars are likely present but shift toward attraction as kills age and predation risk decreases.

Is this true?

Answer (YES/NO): NO